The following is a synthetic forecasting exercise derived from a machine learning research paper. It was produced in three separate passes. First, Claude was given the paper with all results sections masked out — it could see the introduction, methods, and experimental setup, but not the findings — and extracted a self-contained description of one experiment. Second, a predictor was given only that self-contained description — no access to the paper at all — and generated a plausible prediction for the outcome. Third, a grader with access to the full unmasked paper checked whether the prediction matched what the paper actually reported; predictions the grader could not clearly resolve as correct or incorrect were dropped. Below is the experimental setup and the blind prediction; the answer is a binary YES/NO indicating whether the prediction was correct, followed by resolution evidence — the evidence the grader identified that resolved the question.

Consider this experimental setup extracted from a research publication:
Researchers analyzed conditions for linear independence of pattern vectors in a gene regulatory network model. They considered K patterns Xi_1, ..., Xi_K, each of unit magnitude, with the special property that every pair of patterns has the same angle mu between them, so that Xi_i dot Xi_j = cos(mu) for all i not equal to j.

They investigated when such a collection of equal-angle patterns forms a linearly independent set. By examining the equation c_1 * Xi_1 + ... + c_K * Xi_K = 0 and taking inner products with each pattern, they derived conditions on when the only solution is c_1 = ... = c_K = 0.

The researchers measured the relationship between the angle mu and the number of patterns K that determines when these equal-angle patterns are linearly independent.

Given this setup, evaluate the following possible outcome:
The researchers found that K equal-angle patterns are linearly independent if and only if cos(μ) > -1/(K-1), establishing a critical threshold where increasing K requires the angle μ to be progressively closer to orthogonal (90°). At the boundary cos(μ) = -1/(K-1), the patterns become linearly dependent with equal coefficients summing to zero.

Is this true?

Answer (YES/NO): NO